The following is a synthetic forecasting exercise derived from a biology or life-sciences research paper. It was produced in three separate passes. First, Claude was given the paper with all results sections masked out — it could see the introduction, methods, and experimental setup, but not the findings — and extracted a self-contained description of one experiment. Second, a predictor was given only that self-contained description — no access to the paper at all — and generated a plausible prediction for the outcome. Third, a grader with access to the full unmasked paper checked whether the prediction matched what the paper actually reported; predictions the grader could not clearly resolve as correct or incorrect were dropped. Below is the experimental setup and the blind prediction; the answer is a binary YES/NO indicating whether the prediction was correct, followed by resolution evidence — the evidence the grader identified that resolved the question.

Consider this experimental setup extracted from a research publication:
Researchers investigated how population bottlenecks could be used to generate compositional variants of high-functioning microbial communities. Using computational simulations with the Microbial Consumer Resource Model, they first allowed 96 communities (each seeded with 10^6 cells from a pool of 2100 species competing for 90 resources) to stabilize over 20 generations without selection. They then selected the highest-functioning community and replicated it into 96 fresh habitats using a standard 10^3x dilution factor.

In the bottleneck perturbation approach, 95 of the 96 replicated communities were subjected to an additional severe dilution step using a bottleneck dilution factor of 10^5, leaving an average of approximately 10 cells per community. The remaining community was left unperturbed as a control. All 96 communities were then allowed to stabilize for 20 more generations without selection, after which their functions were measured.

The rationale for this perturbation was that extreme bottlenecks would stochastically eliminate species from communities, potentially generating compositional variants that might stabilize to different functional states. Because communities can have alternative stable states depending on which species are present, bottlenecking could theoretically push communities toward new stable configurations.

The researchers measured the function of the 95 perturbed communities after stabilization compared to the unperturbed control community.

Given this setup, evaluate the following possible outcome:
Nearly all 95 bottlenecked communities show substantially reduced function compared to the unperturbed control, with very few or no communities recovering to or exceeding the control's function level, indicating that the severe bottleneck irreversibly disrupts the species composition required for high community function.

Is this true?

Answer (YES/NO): NO